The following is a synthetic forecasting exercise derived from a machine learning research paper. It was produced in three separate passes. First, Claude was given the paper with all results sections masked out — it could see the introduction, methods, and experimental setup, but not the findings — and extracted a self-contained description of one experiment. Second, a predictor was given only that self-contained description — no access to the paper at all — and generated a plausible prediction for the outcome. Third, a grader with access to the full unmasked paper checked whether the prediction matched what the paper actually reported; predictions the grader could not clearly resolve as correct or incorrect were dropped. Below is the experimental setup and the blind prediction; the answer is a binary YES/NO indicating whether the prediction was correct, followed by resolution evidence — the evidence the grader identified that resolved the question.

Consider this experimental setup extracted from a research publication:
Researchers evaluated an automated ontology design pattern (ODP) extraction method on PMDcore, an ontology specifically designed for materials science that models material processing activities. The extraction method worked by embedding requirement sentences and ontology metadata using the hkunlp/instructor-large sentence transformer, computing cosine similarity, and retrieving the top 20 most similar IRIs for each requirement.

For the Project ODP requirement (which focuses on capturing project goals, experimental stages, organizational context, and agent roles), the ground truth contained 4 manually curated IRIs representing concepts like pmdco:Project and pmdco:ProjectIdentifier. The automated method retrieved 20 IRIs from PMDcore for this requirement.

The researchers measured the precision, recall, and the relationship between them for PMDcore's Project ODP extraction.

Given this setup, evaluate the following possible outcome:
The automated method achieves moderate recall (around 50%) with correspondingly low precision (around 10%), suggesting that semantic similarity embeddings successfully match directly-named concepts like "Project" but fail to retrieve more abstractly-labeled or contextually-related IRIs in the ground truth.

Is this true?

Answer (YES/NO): NO